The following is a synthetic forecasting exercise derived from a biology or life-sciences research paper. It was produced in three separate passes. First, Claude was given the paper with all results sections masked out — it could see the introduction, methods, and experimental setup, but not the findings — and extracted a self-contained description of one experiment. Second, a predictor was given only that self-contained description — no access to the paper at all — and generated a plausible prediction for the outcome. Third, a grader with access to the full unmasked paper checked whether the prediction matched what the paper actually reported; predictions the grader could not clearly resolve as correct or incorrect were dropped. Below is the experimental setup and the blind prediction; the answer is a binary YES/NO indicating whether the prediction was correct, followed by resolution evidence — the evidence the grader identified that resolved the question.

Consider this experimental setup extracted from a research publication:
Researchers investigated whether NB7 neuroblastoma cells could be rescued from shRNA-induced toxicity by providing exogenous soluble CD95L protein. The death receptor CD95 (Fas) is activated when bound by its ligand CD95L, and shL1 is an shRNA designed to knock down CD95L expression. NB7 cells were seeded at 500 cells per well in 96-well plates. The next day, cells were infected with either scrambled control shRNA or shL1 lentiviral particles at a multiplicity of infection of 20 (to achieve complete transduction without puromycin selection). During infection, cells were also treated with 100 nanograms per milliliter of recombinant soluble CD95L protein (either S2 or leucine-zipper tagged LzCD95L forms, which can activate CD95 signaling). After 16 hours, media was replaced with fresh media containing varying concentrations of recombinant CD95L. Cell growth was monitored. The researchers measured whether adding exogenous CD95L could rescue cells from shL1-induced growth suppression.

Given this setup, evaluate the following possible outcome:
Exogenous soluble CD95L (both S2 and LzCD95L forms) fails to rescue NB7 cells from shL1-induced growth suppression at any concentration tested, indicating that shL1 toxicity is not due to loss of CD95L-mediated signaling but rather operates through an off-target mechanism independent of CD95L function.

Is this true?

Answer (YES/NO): YES